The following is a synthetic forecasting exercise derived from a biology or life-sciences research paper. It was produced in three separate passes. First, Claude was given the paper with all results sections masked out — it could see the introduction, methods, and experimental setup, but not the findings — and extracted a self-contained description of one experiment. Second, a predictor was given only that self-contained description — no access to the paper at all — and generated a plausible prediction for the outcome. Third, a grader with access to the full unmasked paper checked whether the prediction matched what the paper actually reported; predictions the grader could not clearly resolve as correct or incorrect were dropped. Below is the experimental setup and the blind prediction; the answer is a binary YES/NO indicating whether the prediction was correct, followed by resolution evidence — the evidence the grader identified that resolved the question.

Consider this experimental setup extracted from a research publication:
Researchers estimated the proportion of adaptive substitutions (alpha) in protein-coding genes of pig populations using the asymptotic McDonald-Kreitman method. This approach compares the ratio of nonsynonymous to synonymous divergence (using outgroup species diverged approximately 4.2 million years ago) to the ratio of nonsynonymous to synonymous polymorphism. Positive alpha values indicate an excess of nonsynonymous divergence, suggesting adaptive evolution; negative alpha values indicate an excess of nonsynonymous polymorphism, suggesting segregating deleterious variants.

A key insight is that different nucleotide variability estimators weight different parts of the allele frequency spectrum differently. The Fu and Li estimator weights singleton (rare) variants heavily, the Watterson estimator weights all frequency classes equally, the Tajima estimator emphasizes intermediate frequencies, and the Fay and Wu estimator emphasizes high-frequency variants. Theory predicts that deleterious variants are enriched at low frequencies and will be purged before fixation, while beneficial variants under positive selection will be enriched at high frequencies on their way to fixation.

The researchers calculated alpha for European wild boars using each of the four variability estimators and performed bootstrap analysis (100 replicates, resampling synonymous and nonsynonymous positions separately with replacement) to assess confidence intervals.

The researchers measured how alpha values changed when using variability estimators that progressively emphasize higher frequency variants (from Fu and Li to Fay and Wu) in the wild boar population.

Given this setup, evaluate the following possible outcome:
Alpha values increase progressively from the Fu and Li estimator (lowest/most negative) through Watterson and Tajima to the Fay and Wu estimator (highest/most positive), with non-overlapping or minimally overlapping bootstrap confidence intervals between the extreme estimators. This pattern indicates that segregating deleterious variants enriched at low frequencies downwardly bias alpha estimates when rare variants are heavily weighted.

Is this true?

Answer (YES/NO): NO